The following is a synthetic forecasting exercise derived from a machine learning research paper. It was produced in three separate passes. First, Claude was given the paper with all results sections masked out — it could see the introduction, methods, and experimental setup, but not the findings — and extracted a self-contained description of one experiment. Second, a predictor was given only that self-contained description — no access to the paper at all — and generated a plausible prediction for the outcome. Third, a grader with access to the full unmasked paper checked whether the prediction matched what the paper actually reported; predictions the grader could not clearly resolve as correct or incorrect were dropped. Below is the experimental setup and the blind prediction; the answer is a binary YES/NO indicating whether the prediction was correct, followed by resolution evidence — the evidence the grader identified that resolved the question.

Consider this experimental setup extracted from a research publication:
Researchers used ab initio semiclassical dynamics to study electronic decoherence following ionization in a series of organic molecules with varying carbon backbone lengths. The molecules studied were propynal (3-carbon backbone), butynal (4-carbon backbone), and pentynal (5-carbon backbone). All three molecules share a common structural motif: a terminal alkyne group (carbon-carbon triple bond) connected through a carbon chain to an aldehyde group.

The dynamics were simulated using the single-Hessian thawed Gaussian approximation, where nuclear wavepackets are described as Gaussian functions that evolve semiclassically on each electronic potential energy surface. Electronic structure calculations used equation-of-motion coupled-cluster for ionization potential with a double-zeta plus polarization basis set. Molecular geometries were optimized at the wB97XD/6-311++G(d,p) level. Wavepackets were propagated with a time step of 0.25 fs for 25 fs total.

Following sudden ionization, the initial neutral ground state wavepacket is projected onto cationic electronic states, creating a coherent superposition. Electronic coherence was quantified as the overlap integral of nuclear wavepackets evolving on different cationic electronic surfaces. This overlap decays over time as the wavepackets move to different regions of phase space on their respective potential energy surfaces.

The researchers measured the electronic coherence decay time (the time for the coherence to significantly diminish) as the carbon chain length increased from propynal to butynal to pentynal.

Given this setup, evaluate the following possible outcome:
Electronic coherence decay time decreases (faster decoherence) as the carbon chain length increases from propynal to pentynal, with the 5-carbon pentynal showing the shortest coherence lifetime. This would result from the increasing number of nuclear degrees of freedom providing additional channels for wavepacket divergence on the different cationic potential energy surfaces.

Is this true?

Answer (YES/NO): NO